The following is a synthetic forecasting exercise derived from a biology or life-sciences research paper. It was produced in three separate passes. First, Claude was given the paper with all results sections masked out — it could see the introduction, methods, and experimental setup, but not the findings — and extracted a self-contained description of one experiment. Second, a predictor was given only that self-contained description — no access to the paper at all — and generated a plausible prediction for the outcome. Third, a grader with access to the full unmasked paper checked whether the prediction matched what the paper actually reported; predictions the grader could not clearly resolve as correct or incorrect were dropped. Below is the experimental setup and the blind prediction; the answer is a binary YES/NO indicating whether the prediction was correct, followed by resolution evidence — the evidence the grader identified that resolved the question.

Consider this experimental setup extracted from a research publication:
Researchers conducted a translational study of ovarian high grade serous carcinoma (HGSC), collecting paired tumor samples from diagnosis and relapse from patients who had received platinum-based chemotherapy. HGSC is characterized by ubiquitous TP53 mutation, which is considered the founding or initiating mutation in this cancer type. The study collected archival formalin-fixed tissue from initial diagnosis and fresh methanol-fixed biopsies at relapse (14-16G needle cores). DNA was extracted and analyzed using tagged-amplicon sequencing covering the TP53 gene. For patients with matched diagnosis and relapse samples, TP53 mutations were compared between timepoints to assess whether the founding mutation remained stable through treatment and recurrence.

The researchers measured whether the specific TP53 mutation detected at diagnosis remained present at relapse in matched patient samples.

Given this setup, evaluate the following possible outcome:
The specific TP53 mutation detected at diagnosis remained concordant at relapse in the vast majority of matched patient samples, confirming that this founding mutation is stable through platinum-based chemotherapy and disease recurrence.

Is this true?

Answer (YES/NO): YES